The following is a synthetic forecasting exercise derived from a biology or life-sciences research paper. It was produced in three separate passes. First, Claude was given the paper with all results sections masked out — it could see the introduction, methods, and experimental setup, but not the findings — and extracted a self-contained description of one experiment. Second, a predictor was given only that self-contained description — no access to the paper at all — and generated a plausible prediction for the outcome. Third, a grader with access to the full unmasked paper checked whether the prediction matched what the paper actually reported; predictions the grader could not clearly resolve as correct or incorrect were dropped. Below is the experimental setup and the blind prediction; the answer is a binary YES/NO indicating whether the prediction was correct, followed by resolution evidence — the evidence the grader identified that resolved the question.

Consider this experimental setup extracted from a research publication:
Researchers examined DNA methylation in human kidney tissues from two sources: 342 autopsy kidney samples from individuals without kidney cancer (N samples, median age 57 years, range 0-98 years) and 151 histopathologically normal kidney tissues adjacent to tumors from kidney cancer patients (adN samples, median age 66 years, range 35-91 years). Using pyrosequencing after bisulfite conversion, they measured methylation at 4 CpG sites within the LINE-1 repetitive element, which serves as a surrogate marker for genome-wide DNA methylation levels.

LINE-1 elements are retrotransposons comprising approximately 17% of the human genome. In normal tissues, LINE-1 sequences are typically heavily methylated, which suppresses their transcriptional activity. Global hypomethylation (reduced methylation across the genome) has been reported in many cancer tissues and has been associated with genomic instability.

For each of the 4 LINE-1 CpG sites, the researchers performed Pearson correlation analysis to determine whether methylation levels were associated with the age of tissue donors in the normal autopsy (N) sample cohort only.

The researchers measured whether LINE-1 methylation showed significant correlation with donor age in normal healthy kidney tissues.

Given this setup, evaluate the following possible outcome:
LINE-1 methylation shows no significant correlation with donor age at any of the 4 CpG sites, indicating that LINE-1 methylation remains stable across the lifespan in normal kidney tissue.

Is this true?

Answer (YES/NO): NO